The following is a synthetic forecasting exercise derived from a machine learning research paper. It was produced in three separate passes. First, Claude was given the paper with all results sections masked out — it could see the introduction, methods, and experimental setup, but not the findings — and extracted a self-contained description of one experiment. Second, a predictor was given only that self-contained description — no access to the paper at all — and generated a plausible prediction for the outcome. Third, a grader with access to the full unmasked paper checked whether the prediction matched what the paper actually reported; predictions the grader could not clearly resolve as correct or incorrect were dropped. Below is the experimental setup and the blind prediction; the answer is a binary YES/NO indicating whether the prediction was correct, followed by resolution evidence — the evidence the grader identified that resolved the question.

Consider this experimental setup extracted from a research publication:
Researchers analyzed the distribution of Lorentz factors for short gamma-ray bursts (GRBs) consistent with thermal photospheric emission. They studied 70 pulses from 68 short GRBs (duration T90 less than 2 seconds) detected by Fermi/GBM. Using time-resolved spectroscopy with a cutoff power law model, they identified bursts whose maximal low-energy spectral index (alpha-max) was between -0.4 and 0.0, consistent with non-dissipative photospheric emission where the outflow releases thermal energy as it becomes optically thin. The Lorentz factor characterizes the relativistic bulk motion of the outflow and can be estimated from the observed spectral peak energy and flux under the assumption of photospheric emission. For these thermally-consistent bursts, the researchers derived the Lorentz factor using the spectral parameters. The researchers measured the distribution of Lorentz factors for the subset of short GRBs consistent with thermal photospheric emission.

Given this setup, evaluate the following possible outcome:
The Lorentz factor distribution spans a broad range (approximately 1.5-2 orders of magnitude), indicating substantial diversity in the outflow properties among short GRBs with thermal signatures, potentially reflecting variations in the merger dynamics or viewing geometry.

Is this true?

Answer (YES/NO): NO